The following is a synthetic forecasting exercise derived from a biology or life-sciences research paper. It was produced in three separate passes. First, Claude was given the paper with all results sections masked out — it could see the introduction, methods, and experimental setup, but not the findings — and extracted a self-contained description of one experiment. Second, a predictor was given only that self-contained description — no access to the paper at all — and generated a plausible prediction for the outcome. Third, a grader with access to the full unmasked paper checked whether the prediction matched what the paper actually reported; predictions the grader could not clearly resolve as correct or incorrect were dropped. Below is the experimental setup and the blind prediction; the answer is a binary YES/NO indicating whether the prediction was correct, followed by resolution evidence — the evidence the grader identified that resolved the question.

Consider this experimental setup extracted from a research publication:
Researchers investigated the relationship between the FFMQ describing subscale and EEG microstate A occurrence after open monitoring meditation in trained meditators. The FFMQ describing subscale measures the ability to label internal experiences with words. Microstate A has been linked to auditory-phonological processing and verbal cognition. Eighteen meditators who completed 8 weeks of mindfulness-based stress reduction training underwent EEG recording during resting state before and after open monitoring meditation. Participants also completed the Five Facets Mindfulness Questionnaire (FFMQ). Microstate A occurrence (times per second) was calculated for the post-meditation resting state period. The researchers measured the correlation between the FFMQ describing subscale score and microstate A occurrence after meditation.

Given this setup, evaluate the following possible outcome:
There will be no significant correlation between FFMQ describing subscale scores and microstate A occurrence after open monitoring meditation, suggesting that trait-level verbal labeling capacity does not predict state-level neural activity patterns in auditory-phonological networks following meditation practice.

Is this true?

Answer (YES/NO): NO